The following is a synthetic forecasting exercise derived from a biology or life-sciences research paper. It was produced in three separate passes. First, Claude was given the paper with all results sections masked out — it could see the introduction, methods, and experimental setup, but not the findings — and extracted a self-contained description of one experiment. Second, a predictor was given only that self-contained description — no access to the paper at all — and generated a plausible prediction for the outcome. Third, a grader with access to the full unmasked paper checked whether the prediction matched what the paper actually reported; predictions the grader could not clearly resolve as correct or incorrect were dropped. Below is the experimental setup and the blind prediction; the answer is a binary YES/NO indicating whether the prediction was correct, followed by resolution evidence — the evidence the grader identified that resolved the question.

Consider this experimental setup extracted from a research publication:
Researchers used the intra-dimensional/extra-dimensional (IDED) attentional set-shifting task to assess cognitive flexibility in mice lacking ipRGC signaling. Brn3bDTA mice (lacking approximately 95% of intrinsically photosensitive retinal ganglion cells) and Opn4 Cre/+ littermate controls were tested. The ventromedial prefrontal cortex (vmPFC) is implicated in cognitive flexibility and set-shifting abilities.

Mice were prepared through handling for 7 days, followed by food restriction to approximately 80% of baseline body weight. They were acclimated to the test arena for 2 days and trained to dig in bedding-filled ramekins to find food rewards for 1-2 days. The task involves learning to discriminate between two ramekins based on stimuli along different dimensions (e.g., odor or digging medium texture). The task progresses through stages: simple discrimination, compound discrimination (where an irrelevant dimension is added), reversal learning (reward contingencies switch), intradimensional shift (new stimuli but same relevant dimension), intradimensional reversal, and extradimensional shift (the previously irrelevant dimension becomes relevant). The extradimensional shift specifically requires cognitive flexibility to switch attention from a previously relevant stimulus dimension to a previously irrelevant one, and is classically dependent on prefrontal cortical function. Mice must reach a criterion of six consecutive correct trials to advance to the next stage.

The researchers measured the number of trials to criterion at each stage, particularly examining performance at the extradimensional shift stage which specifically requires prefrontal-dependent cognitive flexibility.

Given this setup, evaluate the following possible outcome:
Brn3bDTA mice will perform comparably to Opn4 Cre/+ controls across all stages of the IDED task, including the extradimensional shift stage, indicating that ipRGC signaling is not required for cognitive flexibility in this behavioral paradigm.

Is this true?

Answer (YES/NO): NO